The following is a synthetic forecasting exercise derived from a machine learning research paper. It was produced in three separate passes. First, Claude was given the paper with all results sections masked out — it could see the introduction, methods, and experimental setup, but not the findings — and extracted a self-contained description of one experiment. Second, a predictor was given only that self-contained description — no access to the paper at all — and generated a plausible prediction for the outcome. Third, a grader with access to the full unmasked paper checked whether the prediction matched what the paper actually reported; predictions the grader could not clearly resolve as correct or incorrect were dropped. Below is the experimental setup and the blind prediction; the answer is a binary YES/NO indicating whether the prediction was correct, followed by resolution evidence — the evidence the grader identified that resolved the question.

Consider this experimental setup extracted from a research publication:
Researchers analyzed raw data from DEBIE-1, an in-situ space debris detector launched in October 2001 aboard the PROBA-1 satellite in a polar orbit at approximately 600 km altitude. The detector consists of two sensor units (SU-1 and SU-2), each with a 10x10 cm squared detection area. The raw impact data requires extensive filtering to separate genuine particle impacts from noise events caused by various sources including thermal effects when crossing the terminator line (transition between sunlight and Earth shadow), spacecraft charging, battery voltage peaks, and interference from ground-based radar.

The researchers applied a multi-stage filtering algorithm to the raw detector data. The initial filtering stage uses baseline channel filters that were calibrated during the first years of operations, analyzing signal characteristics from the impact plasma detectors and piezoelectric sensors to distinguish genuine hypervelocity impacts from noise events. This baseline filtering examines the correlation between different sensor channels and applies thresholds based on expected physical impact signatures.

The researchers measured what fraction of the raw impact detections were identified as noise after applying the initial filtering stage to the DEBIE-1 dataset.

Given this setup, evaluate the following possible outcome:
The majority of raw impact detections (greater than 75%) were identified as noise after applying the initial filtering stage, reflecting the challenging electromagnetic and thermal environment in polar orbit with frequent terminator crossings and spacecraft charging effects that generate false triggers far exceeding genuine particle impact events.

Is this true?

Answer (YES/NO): YES